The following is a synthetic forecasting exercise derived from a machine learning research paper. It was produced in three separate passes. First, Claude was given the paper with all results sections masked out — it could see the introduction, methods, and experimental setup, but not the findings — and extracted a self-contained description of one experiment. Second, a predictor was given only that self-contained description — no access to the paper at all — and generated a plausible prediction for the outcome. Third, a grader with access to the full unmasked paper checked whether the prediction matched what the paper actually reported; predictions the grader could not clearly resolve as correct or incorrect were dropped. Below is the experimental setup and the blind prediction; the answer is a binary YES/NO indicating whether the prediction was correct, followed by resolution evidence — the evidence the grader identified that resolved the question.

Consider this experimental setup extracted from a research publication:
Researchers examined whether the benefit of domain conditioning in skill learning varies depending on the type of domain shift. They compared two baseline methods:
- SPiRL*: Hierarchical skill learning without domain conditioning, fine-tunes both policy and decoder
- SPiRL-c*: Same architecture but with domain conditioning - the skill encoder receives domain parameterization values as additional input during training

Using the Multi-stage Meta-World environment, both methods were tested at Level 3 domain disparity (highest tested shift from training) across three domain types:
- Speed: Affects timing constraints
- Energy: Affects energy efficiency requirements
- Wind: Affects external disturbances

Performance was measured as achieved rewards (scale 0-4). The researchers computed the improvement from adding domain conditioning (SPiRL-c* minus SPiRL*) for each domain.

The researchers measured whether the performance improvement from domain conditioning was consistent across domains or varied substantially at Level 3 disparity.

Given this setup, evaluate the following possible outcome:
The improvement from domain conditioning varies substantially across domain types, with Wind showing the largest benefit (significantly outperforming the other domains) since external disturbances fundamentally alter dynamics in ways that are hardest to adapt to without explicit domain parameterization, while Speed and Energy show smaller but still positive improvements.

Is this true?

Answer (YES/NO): NO